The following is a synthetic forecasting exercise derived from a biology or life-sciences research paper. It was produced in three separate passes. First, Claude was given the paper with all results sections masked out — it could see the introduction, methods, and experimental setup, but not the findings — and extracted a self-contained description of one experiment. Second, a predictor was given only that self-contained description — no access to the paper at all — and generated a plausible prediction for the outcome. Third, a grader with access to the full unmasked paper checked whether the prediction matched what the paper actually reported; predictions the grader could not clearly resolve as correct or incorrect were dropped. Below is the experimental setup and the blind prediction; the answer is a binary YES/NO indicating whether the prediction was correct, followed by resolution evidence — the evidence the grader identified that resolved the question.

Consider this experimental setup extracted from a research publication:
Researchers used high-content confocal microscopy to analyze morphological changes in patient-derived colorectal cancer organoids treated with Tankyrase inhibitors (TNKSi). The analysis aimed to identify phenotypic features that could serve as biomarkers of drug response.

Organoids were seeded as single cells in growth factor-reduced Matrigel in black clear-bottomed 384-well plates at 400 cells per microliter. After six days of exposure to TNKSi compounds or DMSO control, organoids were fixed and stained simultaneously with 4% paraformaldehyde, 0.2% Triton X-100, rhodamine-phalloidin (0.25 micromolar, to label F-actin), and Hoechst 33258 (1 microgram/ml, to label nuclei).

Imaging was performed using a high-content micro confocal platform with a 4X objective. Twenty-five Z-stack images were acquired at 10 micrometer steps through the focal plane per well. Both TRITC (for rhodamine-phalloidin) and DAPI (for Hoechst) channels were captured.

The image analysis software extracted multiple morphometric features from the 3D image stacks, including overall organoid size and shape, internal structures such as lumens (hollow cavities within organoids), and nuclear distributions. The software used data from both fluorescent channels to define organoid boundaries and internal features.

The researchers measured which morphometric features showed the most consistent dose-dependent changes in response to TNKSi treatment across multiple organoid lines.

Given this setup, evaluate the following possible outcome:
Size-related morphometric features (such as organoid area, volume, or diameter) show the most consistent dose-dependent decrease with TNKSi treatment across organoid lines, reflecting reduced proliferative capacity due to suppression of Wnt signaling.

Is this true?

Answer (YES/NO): NO